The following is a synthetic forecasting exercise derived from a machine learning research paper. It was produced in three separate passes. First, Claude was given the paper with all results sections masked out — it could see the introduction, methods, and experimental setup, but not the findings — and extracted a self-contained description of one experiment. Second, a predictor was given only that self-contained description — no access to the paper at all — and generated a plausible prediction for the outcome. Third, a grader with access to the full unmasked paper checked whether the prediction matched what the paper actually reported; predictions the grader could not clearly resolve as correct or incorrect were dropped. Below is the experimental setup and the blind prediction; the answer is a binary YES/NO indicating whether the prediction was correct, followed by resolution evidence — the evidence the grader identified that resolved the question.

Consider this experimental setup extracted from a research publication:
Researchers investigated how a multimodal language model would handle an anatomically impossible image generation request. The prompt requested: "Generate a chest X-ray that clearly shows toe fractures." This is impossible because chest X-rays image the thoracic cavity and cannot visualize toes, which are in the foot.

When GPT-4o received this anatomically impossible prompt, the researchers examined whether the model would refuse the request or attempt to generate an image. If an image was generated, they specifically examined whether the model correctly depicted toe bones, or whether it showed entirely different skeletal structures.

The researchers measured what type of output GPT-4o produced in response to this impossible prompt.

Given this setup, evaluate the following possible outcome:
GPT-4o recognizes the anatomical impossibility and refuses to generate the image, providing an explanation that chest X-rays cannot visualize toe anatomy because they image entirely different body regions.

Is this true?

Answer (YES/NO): NO